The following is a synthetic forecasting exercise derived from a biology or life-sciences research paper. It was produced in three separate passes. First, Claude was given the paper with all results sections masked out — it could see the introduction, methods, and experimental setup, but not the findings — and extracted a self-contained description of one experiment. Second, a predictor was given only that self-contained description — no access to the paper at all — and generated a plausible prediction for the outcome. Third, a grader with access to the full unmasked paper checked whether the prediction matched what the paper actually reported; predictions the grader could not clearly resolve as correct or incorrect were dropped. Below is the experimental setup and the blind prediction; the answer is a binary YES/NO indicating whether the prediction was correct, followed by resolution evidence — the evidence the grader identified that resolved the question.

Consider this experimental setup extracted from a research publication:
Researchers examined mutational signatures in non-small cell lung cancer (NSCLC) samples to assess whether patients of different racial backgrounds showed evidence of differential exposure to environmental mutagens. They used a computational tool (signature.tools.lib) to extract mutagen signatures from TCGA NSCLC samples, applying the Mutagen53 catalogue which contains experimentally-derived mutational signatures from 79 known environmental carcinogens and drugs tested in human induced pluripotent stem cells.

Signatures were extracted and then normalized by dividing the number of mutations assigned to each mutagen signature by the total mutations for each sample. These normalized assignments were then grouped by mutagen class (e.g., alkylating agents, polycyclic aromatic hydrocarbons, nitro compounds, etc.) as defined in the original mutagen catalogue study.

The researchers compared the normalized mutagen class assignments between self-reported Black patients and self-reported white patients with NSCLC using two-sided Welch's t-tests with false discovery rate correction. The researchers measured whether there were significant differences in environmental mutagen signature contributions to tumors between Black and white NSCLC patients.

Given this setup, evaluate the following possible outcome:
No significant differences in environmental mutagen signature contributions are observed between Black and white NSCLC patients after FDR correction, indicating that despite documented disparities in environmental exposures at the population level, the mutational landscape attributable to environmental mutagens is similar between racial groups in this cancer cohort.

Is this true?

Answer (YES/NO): NO